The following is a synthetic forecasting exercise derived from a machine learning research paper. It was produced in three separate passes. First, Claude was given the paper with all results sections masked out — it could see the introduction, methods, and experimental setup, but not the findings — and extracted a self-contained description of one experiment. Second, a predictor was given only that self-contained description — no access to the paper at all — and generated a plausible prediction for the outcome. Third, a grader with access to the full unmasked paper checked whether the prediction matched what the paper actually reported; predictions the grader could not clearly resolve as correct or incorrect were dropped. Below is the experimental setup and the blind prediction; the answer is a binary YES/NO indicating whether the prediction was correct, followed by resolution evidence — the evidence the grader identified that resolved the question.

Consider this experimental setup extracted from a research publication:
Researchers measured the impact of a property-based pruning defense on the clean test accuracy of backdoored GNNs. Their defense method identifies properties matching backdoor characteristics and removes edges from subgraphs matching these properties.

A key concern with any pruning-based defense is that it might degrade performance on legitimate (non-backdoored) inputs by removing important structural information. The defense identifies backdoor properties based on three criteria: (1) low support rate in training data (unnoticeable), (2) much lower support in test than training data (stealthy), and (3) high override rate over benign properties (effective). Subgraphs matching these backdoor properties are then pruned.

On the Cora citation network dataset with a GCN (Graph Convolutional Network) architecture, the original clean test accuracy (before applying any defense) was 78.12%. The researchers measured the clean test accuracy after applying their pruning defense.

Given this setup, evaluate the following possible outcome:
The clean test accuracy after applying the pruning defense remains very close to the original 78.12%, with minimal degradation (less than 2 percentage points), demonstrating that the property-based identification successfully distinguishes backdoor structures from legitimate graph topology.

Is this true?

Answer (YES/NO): YES